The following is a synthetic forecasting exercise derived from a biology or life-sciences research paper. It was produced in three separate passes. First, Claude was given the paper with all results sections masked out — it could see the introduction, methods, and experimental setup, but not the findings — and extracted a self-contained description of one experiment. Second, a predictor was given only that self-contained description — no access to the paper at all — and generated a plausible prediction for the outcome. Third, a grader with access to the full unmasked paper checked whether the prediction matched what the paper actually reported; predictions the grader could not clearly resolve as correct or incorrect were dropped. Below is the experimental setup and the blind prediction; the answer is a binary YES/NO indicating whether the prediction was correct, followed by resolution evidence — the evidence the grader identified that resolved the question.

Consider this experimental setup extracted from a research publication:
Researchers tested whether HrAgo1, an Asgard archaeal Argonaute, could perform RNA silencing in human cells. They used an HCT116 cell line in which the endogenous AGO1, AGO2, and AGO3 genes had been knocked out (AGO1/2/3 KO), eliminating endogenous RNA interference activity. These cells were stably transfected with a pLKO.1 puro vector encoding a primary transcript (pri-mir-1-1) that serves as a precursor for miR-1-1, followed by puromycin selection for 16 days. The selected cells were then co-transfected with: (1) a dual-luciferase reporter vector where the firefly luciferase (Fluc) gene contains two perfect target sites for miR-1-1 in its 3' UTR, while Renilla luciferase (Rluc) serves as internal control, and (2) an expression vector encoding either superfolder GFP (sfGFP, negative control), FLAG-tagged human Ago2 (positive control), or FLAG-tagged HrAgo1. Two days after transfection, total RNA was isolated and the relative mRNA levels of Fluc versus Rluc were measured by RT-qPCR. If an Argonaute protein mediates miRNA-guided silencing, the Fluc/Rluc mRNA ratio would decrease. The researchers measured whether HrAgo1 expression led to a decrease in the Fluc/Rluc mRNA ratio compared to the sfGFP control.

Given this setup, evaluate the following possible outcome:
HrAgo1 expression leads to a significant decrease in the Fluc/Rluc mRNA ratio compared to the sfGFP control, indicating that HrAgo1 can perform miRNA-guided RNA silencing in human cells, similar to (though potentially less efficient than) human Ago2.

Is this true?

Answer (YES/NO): YES